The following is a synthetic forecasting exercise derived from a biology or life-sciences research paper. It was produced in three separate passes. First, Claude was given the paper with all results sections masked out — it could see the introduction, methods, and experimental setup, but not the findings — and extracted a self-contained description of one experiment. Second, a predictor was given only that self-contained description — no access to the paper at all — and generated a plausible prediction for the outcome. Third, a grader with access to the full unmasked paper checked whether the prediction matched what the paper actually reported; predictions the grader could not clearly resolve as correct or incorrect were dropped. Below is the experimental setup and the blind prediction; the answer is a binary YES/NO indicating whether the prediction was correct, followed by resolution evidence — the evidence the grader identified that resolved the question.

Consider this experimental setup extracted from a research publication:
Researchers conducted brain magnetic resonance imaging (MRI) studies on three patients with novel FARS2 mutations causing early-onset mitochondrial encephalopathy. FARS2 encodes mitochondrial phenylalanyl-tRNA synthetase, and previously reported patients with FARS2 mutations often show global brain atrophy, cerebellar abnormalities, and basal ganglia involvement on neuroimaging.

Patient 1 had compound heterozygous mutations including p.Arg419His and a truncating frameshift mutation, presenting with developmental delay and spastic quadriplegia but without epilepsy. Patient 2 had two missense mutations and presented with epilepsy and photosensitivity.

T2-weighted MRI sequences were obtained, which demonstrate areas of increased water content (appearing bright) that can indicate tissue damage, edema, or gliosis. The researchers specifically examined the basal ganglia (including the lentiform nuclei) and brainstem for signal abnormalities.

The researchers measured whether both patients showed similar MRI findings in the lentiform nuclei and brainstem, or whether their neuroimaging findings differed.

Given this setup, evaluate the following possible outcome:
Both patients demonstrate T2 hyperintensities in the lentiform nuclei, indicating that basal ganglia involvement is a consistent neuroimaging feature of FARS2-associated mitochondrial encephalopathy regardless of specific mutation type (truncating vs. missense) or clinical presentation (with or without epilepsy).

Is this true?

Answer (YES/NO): NO